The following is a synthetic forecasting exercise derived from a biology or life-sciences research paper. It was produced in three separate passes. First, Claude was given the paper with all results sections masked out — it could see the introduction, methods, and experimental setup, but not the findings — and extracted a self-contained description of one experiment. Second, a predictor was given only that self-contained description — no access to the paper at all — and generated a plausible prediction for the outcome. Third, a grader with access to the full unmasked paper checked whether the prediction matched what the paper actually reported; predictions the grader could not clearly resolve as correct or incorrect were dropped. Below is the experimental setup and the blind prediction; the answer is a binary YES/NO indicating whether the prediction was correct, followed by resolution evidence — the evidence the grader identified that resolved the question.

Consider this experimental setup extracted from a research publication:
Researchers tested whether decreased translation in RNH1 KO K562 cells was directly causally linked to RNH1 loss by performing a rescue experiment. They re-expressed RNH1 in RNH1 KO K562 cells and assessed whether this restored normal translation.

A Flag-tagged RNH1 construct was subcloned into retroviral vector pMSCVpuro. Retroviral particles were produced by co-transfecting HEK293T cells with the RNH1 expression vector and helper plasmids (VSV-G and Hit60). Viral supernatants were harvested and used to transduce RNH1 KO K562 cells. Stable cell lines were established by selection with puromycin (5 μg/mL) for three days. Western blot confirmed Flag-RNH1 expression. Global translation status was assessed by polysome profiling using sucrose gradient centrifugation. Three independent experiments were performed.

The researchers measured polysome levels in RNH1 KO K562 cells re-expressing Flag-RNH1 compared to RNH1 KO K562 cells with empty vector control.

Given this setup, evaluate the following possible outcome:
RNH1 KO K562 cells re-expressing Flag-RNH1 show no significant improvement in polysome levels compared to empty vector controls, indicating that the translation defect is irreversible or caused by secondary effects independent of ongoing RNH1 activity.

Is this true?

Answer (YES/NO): NO